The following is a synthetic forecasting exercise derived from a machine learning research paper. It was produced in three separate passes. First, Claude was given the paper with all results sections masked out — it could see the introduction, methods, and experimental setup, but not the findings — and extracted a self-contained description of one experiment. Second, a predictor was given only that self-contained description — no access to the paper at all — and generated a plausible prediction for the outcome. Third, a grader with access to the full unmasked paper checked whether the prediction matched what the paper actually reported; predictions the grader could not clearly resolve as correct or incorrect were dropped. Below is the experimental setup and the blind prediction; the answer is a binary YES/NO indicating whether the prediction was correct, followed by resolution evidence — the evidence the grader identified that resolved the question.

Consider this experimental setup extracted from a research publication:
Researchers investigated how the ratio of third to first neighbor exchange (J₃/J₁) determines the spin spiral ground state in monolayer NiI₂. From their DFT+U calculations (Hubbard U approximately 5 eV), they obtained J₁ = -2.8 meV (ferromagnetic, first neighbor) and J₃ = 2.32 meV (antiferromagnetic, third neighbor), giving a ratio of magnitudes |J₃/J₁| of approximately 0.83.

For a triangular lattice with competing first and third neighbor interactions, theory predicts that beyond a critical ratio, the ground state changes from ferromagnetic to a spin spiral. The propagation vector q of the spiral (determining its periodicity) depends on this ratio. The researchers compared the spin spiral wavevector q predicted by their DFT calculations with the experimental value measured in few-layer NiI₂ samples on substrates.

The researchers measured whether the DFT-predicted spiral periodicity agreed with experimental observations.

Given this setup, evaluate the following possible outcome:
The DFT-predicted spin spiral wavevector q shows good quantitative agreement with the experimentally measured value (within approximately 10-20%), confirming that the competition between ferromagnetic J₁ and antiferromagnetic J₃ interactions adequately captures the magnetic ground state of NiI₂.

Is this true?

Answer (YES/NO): NO